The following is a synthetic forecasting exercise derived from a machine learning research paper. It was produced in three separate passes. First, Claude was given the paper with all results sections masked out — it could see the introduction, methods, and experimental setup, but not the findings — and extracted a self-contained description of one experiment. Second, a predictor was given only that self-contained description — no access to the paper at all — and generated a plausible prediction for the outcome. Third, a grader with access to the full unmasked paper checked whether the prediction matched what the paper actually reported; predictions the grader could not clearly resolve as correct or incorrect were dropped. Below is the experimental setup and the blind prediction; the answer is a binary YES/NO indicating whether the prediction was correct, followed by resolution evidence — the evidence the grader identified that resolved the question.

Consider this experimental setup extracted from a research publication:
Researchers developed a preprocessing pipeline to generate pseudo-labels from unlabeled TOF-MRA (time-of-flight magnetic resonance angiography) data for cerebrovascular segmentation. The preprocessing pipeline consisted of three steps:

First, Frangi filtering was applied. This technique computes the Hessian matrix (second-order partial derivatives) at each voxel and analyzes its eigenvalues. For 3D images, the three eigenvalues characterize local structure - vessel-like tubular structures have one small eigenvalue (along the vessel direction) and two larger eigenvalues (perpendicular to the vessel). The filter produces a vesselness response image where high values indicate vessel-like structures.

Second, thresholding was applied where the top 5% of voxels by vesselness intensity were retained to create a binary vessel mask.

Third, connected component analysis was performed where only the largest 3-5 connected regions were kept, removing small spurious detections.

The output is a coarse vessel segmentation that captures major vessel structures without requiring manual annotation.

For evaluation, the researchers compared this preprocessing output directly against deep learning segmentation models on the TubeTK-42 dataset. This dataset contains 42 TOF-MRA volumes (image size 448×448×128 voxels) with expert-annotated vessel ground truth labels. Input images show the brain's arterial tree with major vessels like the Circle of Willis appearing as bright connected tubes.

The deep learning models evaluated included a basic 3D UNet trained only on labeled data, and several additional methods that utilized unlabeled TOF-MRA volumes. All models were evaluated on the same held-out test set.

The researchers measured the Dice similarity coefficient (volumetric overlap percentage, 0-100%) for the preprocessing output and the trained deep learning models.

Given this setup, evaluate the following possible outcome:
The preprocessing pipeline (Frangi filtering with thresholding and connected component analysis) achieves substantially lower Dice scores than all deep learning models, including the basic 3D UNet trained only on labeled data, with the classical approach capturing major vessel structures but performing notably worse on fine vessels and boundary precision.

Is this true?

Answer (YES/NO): NO